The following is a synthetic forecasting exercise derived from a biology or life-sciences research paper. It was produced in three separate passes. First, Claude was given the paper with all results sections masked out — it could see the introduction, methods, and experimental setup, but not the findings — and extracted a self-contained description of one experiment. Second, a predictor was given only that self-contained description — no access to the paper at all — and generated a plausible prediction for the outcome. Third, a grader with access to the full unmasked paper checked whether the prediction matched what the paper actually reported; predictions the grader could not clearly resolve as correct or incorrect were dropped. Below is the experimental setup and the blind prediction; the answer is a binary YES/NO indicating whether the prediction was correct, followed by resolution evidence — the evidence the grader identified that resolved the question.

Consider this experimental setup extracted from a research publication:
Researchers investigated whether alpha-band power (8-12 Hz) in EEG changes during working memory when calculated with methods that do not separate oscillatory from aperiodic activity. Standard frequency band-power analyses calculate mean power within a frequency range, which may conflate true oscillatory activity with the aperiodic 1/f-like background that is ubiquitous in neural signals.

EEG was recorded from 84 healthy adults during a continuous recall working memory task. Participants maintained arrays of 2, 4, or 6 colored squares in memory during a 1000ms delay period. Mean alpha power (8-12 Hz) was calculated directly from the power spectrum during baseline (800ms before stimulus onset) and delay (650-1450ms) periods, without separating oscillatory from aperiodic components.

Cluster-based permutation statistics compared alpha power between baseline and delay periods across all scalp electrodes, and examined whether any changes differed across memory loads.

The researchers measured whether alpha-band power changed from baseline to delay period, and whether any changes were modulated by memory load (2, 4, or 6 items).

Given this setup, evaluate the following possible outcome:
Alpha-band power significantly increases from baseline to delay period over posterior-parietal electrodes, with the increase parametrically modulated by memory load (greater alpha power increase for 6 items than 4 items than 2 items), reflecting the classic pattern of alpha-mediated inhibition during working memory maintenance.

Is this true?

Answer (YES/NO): NO